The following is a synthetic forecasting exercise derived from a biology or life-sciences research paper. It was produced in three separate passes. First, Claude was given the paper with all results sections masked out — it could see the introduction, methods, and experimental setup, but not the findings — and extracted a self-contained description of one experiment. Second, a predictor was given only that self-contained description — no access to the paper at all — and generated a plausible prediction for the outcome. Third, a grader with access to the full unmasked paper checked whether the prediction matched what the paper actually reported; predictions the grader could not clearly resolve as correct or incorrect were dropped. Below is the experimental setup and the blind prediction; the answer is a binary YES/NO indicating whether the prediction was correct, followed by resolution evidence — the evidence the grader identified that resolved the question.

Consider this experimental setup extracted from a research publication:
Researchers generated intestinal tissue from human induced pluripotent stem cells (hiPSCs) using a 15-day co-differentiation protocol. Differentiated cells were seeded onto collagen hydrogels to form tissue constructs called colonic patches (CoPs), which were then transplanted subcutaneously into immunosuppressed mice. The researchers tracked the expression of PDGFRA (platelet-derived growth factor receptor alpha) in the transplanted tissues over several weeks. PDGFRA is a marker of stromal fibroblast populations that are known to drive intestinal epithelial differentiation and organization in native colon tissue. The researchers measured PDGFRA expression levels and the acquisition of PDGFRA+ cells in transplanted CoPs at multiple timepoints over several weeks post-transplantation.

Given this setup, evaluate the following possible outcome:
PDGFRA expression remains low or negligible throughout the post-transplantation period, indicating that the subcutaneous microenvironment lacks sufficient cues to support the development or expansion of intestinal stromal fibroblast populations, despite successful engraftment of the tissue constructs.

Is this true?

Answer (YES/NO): NO